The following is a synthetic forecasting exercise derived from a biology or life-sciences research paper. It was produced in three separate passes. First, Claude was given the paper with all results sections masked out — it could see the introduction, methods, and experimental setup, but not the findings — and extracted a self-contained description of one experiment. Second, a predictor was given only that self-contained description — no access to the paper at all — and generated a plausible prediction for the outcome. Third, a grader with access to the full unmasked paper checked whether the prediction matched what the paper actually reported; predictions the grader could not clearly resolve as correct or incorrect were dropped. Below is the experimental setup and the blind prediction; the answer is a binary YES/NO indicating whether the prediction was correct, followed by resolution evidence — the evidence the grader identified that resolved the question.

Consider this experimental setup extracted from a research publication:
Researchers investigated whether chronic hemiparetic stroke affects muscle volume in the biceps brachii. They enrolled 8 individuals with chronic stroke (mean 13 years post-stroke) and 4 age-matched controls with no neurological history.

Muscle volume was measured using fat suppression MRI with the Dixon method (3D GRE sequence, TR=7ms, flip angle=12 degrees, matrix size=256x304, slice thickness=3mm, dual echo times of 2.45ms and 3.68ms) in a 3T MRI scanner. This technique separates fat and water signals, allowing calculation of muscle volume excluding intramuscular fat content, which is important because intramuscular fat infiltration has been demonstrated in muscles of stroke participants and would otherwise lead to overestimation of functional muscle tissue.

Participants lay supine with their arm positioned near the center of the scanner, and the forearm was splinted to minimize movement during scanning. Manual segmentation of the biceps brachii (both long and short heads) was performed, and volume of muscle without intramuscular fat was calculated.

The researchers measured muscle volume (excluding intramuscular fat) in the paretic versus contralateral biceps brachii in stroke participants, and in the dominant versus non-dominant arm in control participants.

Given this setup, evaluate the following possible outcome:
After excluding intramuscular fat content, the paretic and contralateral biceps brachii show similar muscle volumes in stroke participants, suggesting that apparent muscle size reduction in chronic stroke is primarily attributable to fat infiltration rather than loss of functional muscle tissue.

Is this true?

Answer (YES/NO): NO